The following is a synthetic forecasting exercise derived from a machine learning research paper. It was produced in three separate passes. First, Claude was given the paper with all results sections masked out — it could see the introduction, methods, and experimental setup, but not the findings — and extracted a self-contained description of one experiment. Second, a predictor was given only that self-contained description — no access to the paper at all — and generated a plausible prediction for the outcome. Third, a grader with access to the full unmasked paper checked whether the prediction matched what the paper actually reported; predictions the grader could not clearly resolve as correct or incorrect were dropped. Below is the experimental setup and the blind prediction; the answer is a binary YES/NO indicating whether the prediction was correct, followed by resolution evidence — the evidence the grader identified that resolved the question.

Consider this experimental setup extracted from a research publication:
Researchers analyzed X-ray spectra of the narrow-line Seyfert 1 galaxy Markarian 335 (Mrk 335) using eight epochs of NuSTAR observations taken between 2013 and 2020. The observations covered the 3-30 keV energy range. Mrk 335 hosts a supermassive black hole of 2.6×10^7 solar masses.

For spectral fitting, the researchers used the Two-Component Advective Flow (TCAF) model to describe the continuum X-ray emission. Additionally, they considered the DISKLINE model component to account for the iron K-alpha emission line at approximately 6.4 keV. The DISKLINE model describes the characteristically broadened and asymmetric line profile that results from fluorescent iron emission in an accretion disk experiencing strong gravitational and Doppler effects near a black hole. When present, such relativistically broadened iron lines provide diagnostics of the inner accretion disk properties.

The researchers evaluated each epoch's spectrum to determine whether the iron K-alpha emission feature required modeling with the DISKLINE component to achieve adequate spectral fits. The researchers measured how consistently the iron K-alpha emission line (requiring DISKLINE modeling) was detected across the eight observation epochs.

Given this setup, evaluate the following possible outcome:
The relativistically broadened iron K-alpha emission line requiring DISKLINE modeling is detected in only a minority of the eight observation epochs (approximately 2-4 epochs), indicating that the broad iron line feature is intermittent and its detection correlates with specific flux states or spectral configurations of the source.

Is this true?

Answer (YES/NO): NO